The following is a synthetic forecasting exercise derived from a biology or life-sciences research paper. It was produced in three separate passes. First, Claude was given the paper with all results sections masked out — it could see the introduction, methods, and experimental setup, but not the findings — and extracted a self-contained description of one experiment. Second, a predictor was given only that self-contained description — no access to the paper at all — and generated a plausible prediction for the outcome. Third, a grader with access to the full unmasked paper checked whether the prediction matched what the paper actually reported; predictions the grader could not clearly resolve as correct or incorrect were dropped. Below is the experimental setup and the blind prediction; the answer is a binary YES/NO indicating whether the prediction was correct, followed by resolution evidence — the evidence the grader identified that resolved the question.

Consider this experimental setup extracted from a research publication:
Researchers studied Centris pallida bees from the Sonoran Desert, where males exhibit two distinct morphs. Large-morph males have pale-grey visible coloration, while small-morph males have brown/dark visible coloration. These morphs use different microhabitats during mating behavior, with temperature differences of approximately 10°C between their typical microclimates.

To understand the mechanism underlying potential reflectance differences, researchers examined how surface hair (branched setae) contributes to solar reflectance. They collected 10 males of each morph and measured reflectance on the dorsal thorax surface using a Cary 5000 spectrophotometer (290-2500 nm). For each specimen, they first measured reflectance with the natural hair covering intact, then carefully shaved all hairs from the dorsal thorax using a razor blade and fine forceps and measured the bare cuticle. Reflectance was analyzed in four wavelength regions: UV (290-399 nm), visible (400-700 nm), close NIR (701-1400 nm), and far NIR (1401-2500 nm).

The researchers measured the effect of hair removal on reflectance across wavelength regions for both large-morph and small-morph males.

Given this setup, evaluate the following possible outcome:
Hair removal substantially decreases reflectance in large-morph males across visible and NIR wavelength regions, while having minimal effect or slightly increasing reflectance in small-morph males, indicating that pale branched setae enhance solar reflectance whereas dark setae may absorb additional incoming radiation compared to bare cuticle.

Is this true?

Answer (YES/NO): NO